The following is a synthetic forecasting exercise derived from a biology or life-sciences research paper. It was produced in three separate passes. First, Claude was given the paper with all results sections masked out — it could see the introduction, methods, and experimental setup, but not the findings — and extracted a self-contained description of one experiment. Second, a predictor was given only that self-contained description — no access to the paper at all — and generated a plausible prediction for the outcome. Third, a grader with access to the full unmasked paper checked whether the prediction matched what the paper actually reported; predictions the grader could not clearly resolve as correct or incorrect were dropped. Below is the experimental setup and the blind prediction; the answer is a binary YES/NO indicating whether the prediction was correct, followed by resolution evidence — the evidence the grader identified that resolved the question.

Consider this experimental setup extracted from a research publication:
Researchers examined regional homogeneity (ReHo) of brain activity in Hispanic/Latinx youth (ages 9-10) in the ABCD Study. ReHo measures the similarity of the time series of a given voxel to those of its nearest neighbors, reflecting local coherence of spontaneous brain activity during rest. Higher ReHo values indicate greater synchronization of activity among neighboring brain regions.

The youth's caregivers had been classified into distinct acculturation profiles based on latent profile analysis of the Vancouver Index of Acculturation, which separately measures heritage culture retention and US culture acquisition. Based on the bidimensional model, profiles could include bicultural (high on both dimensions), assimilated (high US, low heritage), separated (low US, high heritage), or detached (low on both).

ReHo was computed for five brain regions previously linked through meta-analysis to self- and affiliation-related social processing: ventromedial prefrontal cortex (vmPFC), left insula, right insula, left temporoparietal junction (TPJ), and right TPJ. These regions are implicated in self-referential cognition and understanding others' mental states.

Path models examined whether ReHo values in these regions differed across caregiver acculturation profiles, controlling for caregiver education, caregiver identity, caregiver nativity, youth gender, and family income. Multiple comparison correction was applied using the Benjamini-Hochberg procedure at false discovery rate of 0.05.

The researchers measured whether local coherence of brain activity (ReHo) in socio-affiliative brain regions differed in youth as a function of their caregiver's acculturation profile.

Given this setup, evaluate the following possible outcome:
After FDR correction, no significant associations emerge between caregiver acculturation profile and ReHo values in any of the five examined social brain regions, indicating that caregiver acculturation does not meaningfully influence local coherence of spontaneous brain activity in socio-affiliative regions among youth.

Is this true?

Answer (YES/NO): NO